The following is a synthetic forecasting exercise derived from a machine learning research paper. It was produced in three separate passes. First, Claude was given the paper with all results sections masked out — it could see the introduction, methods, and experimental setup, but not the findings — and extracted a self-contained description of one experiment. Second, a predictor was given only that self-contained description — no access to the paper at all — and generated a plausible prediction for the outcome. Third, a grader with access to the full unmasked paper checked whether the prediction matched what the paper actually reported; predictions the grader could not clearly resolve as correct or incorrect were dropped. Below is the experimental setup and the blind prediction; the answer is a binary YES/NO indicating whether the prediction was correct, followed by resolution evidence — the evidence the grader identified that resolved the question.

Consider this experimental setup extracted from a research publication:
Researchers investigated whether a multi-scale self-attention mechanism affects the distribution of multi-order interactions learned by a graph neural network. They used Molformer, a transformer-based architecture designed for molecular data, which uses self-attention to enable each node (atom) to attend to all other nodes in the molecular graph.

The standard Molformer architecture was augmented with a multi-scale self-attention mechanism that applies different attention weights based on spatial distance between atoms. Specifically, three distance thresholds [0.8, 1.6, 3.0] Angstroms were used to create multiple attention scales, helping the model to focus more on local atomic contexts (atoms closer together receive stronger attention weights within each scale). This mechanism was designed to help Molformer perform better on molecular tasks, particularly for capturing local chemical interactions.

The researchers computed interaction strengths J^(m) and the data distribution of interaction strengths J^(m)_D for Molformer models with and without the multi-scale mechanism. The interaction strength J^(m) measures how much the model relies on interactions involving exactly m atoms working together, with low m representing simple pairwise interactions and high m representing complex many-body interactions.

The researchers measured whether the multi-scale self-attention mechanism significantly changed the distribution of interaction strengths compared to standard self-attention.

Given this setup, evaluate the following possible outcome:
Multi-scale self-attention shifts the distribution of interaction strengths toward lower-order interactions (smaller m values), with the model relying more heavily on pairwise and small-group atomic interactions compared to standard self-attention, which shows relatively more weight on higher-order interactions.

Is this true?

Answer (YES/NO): NO